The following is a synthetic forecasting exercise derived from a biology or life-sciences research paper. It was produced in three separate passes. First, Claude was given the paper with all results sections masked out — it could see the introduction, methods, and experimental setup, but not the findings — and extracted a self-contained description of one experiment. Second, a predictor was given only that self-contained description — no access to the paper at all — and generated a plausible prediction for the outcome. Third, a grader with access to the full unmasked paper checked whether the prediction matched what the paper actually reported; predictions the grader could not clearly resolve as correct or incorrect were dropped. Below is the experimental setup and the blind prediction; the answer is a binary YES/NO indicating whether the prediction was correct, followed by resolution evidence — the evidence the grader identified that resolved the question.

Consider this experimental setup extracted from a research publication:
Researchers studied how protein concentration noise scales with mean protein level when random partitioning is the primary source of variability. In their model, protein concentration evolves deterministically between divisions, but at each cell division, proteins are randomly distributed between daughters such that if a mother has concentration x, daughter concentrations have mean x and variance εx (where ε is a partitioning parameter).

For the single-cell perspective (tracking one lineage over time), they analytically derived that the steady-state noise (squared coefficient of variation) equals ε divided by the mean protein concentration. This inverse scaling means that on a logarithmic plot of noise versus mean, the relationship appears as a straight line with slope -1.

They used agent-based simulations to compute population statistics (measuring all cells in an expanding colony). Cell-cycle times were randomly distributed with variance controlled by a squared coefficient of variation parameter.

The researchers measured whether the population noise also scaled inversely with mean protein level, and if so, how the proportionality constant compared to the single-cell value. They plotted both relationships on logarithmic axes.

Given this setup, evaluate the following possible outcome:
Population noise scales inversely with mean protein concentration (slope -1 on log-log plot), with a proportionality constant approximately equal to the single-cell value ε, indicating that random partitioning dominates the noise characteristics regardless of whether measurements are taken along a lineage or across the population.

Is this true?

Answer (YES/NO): NO